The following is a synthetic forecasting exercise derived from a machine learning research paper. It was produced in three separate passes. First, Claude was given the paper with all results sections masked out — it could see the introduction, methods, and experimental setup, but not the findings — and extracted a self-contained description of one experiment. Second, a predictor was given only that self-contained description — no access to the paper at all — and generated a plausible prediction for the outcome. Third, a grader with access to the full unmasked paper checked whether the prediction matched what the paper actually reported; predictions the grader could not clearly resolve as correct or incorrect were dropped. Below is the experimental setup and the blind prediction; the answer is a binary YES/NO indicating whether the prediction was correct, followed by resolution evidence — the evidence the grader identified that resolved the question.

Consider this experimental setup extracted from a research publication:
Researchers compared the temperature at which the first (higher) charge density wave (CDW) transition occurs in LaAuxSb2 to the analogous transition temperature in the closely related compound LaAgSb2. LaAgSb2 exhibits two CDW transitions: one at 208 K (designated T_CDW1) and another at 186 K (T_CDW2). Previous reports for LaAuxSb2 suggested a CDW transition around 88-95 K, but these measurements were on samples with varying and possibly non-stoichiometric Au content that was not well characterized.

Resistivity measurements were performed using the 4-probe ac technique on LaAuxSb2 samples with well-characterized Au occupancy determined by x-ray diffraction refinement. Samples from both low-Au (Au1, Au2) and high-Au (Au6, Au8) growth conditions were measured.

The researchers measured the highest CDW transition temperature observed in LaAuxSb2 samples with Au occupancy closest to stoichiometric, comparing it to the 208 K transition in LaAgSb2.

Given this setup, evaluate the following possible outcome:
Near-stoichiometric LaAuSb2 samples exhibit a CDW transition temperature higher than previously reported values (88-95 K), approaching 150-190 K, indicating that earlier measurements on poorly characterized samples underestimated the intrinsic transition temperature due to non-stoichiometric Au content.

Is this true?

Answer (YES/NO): NO